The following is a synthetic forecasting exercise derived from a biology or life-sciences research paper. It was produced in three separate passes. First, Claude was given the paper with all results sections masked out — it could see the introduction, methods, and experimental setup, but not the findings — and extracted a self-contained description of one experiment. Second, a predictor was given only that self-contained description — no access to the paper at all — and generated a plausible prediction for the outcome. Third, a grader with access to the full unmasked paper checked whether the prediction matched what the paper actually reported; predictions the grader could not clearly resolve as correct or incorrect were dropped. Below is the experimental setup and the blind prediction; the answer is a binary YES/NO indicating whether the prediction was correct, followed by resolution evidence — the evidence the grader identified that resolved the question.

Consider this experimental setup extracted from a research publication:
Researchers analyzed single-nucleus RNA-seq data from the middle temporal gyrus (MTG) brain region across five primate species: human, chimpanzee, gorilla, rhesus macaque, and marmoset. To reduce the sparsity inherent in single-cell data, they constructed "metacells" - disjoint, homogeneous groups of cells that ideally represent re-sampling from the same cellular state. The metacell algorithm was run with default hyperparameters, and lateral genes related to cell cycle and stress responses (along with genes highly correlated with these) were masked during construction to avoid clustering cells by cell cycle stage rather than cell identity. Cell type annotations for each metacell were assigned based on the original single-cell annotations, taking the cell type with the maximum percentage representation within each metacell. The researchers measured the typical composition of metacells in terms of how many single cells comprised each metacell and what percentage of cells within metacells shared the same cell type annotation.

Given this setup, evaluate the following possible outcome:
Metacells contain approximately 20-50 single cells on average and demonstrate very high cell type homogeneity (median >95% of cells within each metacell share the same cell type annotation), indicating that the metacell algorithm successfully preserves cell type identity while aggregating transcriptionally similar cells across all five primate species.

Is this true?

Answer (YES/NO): NO